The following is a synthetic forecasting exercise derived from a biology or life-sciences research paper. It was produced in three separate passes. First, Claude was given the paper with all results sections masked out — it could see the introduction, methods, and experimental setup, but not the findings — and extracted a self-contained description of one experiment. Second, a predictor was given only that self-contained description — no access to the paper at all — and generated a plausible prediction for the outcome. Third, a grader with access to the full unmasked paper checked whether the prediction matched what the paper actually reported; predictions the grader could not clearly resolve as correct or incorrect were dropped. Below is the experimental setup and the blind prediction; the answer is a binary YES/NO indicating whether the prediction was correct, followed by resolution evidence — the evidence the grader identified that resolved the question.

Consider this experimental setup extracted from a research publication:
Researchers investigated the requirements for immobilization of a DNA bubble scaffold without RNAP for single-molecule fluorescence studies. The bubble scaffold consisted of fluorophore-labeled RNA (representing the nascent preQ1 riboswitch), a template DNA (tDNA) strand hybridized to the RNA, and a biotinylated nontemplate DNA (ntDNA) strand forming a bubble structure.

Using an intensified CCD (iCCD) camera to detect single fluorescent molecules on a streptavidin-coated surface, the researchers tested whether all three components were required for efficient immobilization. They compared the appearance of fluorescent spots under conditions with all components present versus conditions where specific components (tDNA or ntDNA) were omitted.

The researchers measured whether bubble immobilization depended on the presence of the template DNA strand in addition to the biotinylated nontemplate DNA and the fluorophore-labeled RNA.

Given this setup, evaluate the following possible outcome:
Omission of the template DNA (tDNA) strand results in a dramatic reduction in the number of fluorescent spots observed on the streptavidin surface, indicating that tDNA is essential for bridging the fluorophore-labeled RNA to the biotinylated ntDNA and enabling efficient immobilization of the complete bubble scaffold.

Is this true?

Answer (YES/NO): YES